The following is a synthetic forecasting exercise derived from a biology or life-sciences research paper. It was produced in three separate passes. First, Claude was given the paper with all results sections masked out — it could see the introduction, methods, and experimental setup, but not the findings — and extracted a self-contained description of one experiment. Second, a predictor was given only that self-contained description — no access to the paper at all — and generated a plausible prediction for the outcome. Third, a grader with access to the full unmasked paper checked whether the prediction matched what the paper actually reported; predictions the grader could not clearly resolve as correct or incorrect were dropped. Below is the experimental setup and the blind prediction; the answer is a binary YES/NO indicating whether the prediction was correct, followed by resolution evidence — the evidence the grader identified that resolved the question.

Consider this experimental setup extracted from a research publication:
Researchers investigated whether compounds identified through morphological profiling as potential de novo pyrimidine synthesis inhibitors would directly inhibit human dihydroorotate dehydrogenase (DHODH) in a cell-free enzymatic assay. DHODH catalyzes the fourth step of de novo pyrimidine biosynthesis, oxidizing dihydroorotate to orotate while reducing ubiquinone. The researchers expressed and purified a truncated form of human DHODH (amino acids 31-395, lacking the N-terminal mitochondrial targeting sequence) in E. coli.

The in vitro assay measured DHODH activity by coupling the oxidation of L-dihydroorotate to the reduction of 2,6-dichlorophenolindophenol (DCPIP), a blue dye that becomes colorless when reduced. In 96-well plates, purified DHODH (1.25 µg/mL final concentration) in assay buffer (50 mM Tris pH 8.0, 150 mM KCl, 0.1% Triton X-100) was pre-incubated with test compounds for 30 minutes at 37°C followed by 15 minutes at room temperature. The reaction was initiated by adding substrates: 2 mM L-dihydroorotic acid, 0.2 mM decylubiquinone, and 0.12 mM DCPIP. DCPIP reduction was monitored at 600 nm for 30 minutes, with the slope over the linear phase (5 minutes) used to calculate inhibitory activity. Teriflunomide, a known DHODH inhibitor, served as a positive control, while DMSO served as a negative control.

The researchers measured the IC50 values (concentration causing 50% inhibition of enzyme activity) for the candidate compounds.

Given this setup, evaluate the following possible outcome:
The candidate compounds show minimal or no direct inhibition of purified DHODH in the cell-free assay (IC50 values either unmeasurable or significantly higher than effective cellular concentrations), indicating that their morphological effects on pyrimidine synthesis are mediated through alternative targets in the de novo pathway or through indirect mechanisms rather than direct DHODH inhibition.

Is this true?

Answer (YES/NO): NO